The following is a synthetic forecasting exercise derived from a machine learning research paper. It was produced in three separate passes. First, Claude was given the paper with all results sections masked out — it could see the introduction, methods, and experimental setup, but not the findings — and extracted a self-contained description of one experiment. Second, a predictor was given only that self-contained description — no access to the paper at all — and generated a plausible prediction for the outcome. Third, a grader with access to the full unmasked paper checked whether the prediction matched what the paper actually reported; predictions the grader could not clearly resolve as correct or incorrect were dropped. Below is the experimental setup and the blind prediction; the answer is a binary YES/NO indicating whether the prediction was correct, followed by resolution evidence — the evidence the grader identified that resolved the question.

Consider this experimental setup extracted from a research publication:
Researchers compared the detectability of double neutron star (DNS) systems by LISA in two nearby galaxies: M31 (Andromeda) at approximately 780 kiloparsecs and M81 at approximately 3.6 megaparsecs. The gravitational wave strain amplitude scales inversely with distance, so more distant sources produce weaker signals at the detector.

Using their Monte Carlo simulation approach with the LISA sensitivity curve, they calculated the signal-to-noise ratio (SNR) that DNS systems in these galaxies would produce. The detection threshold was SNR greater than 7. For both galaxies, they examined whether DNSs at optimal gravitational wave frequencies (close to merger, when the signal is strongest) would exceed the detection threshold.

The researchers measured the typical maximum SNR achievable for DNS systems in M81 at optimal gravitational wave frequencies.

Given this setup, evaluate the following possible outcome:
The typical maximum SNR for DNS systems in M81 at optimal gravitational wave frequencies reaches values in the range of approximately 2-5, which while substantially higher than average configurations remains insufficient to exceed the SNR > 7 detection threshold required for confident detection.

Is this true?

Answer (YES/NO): NO